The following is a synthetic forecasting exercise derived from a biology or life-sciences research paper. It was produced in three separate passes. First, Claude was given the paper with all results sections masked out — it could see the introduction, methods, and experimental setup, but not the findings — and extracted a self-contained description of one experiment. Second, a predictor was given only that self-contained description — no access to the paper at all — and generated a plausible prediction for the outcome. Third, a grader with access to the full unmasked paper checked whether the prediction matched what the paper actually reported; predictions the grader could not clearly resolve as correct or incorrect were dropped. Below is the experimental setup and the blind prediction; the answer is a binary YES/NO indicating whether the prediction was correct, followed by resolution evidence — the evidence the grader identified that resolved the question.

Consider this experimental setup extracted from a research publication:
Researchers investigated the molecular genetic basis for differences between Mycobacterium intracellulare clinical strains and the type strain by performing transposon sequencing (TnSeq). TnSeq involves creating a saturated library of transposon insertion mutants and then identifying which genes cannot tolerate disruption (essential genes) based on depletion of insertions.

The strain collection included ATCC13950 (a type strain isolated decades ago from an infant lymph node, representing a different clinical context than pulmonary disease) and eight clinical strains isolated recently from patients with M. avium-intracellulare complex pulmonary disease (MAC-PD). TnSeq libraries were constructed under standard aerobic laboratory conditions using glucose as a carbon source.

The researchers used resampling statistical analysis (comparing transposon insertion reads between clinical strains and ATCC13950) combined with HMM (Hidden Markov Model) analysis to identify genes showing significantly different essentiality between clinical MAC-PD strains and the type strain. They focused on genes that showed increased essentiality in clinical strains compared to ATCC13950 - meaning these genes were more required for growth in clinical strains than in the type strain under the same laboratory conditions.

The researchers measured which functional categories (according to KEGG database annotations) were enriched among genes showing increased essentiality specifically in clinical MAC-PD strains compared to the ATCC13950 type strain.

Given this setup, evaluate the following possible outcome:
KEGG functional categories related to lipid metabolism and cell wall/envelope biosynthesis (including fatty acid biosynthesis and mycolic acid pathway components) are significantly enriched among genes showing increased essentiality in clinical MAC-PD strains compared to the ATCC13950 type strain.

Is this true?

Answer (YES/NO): NO